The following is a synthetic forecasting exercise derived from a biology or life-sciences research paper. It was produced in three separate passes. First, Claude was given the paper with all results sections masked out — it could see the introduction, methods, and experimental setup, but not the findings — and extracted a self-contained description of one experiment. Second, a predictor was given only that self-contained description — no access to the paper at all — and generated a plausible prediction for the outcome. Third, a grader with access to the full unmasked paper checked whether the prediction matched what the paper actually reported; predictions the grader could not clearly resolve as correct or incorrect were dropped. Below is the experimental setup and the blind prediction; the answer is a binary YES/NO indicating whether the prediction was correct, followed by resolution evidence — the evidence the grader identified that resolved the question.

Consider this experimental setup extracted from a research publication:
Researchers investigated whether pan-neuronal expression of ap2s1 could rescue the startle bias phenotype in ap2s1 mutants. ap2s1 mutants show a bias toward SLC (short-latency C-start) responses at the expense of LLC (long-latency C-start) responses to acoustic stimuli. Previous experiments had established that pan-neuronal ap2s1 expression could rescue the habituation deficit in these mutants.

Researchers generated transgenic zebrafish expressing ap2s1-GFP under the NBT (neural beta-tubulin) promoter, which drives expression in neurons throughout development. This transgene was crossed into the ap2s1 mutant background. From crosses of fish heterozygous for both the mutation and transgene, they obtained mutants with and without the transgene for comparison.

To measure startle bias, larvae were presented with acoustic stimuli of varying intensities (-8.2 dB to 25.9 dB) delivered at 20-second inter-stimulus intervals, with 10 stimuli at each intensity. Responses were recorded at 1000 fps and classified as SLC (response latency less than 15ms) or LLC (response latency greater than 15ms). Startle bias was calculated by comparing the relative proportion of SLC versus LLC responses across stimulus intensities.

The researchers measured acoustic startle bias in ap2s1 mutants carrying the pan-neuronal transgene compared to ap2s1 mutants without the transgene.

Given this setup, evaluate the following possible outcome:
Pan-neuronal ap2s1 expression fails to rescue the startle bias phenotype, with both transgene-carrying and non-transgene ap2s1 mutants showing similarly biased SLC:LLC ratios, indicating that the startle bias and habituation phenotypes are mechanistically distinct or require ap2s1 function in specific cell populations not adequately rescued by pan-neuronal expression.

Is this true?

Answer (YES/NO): YES